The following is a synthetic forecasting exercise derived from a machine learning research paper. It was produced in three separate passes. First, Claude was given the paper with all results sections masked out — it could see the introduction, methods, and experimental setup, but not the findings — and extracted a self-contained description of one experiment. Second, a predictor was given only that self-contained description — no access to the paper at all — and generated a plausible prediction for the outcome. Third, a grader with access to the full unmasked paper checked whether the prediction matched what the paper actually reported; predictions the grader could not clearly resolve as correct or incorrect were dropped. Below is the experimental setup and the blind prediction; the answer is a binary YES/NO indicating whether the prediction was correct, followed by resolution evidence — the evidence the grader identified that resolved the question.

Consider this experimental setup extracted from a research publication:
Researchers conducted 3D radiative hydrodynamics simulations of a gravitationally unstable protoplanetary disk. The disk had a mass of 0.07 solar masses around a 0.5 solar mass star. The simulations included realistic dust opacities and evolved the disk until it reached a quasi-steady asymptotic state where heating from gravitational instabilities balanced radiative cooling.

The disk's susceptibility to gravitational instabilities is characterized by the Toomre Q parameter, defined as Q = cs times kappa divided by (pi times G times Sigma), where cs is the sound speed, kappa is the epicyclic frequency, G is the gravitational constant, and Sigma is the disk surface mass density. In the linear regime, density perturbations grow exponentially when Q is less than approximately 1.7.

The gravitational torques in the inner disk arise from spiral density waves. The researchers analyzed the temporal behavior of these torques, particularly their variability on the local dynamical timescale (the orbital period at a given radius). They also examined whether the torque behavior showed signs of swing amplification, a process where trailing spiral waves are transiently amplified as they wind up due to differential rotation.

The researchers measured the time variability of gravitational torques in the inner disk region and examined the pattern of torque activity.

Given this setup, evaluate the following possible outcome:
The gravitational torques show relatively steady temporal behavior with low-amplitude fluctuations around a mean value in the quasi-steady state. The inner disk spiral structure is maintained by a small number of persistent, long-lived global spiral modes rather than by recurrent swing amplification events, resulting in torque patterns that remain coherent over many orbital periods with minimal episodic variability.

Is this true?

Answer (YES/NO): NO